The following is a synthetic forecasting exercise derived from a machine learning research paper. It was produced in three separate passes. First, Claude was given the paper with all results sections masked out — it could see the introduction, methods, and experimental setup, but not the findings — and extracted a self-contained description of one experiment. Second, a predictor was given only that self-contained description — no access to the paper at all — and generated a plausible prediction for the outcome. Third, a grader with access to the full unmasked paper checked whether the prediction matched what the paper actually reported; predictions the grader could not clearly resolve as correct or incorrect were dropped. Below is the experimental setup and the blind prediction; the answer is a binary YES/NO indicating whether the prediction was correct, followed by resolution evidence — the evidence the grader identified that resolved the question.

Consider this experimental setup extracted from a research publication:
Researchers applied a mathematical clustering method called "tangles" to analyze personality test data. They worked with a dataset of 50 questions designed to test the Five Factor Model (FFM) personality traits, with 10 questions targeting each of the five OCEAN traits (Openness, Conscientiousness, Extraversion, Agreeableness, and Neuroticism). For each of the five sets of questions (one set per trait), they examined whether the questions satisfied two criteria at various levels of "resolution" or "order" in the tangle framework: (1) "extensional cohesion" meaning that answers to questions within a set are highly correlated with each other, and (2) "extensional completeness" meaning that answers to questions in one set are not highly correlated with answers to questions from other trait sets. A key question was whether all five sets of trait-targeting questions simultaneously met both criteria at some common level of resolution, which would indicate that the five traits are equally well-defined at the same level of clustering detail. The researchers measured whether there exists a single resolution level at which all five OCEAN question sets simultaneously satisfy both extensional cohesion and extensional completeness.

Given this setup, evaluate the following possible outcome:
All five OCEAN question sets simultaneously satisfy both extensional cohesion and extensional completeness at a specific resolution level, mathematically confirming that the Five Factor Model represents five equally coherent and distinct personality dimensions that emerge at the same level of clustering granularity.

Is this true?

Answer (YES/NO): NO